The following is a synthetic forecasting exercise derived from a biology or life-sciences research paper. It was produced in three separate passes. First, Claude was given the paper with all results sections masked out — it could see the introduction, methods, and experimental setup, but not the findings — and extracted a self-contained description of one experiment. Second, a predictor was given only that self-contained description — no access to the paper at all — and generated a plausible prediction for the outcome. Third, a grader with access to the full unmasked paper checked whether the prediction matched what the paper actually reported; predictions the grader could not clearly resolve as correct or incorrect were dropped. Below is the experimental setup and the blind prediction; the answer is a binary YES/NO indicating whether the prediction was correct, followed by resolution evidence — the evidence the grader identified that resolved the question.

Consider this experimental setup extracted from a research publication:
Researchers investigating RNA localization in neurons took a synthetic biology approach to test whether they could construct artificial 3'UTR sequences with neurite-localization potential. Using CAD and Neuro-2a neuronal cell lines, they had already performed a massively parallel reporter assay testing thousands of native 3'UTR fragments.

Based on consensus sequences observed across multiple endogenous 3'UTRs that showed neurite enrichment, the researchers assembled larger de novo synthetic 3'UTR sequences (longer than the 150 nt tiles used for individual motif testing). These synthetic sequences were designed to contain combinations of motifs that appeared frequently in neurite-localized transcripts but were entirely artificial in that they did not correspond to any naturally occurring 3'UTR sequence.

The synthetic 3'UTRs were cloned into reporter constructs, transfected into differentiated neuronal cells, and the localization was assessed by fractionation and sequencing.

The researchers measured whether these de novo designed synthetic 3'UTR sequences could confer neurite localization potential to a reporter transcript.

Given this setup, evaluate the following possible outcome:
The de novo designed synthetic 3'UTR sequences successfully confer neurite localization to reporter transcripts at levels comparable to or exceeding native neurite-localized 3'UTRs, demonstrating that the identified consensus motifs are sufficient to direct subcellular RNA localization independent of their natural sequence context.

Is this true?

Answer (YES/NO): NO